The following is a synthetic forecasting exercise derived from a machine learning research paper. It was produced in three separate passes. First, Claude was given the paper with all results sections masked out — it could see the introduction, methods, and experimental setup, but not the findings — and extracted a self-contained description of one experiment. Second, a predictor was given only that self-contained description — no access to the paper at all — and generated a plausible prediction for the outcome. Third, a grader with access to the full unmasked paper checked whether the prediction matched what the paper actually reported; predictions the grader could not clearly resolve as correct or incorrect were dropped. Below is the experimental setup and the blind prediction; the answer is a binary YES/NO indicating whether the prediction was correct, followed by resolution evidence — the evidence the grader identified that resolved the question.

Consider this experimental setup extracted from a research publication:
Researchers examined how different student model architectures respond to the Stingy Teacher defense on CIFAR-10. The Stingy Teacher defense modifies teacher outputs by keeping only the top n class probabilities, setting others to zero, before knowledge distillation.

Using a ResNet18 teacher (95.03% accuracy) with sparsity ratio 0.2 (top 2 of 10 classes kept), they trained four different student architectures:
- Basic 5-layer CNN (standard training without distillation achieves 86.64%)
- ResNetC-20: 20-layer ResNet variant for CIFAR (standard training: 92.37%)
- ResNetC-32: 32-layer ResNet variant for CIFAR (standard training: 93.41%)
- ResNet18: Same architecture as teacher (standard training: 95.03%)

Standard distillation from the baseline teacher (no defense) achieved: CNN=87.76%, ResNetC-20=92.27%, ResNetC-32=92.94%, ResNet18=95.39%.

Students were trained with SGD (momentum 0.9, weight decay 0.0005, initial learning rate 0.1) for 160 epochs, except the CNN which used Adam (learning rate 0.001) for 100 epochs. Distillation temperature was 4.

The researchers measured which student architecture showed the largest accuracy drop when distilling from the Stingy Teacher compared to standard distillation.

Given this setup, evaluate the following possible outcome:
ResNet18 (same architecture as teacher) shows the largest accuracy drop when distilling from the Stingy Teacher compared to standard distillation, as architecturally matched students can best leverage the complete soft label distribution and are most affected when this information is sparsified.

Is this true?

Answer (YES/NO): NO